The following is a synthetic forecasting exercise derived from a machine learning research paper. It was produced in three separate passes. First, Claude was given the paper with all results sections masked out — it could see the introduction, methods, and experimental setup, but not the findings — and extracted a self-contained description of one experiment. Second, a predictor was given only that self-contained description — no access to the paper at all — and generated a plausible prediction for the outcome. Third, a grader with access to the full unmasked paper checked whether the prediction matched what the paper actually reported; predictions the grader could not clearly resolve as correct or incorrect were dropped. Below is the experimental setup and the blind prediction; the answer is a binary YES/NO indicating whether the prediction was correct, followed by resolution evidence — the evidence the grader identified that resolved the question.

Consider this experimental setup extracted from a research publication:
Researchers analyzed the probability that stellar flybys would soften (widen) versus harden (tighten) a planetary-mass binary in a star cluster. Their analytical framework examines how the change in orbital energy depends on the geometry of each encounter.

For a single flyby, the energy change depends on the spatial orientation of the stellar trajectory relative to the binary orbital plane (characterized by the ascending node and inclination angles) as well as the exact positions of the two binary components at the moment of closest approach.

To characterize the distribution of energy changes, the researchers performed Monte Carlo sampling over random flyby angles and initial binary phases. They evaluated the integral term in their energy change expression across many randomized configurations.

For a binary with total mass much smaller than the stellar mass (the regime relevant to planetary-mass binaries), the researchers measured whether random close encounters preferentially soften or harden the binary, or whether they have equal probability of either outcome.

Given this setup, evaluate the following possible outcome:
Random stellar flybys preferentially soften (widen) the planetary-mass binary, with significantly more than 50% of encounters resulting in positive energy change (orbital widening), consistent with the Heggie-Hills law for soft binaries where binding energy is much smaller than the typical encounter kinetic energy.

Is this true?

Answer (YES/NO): NO